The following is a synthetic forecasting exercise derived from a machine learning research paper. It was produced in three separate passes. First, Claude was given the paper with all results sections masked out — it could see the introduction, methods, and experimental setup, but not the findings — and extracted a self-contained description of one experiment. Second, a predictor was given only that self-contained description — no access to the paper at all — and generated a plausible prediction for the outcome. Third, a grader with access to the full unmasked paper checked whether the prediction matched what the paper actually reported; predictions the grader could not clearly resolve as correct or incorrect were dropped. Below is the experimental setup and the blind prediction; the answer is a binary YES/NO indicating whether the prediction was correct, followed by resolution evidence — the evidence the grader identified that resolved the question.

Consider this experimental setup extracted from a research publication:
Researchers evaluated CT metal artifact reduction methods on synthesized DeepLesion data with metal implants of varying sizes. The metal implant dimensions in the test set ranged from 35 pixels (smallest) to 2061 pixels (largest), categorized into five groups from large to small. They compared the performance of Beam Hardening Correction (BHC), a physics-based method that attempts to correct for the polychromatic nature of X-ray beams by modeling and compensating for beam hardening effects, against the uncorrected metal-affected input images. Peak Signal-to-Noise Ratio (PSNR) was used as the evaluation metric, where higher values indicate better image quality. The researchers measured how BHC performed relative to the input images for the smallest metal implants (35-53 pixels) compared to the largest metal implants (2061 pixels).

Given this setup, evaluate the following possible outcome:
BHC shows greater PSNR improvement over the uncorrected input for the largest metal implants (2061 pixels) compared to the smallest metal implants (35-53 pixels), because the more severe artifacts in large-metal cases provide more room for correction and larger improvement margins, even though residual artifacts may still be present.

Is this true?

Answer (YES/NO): YES